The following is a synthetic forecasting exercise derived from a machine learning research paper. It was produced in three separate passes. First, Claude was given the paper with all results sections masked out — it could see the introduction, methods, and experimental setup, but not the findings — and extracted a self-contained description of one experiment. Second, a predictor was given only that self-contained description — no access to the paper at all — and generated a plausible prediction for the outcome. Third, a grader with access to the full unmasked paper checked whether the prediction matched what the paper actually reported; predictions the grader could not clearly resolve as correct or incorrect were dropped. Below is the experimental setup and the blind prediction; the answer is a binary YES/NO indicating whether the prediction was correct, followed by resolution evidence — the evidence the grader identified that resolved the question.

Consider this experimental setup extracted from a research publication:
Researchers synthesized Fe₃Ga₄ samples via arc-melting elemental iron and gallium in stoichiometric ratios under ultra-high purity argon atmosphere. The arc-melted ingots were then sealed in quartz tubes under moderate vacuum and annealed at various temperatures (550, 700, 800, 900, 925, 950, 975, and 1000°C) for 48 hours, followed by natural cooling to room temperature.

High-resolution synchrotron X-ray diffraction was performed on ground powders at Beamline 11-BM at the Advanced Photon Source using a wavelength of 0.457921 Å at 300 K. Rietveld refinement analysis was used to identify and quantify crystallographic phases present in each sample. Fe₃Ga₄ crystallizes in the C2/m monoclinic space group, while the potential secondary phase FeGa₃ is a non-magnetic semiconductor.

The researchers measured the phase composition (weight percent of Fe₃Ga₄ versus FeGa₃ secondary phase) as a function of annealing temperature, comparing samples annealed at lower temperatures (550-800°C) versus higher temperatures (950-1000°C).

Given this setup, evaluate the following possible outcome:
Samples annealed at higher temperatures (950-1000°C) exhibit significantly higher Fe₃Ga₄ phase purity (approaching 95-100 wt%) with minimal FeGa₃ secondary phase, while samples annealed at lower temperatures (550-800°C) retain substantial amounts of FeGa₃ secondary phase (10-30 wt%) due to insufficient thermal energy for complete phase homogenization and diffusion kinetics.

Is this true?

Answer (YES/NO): YES